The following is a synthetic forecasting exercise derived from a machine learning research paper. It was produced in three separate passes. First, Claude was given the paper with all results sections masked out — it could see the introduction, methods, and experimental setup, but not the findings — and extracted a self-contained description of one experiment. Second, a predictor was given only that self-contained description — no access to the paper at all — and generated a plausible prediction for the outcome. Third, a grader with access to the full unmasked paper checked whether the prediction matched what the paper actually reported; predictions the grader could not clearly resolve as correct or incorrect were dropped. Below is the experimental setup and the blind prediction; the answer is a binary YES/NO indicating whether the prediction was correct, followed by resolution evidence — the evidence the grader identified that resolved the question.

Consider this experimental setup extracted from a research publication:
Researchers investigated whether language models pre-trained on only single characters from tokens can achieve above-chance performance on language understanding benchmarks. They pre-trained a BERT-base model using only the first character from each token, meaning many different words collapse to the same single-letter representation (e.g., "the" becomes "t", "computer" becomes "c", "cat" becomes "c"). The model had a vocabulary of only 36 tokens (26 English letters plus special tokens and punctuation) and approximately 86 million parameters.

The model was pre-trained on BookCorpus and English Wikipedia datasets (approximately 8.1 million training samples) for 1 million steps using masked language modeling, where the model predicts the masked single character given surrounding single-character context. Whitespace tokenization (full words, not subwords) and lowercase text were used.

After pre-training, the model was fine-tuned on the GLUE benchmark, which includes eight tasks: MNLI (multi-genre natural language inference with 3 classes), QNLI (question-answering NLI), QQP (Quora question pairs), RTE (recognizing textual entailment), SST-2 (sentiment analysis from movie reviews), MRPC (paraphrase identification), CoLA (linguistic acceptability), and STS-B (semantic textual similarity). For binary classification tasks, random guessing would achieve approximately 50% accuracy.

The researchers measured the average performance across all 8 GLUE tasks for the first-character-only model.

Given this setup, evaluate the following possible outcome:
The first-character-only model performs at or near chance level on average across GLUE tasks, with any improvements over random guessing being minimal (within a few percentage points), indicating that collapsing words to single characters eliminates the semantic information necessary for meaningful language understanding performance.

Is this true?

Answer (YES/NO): NO